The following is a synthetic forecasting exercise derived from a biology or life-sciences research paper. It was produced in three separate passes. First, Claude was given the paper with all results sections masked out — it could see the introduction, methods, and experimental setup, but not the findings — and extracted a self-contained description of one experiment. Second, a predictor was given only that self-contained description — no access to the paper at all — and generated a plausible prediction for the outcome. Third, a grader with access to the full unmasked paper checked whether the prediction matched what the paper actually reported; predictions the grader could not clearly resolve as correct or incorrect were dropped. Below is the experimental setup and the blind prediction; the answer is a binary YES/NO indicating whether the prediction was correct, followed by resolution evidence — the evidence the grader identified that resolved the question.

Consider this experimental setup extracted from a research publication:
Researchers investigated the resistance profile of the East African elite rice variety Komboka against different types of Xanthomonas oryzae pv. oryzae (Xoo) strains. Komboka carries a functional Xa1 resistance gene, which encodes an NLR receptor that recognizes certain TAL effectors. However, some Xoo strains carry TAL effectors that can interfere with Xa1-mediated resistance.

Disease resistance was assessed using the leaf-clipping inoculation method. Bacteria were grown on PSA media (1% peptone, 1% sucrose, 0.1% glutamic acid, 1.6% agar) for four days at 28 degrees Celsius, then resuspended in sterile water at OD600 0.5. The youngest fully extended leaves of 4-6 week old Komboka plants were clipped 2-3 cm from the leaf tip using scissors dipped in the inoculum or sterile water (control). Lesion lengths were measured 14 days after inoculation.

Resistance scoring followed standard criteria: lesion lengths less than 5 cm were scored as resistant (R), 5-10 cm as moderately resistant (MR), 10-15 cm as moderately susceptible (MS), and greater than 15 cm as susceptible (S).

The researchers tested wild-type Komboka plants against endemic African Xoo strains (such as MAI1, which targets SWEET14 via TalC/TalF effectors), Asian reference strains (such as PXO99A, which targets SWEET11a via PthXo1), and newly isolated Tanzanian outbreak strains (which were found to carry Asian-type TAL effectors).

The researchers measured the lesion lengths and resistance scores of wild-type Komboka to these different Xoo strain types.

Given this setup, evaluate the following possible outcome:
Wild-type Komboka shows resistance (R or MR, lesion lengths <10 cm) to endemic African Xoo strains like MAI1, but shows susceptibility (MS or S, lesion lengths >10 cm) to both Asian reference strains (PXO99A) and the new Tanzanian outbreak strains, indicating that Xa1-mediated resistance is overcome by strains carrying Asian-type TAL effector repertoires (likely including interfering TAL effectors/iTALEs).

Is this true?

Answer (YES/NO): YES